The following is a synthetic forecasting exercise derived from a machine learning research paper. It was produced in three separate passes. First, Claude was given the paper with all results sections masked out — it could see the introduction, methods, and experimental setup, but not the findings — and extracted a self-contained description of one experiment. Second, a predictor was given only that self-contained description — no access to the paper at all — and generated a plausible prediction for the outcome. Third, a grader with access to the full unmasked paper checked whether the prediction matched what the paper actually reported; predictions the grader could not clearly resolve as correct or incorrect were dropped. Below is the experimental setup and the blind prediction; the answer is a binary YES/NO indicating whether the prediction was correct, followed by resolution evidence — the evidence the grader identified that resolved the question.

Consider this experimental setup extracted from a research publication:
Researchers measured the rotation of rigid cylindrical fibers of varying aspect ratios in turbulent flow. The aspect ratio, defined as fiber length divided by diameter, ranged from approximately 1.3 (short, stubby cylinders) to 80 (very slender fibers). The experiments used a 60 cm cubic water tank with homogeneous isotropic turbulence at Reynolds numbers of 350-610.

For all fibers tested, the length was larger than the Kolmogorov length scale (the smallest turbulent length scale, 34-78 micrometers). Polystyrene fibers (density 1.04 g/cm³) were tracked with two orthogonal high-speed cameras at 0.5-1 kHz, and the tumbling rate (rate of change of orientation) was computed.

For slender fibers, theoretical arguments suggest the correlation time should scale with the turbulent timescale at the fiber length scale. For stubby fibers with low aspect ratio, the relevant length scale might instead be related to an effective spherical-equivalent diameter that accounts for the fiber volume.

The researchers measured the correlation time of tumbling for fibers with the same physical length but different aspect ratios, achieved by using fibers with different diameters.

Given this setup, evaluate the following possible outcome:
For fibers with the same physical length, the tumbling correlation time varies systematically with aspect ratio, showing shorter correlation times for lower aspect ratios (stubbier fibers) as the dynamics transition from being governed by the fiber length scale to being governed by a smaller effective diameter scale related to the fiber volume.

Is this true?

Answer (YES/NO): NO